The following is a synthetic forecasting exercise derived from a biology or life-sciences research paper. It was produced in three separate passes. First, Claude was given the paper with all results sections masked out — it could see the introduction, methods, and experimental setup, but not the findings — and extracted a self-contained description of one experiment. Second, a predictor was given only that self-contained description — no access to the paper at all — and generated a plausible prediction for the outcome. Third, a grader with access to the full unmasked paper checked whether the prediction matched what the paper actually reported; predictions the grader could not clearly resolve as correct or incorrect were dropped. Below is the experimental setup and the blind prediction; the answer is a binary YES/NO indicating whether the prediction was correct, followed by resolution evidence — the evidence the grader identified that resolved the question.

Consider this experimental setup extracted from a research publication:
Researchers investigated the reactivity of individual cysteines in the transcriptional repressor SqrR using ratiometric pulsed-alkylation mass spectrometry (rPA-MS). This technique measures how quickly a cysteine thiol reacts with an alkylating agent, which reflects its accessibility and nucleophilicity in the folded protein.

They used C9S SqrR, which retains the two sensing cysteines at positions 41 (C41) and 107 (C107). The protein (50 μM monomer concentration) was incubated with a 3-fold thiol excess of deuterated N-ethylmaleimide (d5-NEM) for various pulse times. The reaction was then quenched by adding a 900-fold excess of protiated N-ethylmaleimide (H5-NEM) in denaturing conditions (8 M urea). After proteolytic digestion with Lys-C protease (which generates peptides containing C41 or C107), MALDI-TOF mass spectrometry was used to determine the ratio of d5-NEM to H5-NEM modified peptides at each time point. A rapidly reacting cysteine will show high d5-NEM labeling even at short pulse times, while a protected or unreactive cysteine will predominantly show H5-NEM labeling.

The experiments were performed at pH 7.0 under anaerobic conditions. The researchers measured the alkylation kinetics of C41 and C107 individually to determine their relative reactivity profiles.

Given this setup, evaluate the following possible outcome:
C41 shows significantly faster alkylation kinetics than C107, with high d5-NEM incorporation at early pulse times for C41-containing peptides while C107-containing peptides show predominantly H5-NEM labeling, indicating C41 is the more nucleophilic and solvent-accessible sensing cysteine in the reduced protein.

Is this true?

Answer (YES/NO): NO